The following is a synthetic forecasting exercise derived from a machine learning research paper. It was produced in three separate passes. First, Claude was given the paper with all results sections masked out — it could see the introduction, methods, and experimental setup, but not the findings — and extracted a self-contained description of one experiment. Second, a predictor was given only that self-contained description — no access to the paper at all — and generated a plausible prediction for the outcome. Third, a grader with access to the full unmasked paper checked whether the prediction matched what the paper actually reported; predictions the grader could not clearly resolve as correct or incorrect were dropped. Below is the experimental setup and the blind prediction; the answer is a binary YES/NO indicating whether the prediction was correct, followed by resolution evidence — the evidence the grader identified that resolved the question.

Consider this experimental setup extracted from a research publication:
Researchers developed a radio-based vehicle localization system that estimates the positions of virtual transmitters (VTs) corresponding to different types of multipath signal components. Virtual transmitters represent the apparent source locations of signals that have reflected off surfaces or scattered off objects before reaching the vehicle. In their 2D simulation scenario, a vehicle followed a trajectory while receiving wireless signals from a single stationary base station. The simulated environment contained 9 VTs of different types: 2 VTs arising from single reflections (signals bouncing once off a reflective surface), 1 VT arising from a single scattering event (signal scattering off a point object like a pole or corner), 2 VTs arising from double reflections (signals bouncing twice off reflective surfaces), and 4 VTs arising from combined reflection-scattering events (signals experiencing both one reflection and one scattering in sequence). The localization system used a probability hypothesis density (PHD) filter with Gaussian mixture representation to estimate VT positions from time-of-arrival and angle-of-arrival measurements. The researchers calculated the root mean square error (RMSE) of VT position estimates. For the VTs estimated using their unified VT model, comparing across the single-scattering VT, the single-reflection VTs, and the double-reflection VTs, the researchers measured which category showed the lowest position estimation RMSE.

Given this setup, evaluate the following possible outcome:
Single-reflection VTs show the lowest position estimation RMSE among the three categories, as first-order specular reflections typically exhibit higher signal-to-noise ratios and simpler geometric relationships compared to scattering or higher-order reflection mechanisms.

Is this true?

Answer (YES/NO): NO